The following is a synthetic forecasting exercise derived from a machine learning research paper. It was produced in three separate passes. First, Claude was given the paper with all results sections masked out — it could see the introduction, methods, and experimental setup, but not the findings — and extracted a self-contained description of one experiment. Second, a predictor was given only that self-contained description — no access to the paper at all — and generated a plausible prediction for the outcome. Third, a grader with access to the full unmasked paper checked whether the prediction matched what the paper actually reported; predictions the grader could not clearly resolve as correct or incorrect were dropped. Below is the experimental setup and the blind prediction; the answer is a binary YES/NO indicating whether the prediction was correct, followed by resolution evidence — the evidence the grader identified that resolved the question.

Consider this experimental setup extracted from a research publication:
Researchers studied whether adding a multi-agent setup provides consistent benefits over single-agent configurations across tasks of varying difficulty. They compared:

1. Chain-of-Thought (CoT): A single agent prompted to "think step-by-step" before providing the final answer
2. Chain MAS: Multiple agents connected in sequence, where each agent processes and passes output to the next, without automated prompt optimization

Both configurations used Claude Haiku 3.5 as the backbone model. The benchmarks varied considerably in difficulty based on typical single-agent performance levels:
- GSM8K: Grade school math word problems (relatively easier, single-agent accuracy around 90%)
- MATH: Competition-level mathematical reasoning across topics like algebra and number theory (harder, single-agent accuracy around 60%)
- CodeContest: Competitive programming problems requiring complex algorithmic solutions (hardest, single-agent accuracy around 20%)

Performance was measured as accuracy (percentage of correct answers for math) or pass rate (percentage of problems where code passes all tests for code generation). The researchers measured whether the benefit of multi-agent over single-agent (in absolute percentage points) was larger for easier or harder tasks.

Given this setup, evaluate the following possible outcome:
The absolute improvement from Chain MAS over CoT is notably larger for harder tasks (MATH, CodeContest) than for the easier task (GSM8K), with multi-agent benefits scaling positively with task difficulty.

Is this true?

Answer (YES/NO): YES